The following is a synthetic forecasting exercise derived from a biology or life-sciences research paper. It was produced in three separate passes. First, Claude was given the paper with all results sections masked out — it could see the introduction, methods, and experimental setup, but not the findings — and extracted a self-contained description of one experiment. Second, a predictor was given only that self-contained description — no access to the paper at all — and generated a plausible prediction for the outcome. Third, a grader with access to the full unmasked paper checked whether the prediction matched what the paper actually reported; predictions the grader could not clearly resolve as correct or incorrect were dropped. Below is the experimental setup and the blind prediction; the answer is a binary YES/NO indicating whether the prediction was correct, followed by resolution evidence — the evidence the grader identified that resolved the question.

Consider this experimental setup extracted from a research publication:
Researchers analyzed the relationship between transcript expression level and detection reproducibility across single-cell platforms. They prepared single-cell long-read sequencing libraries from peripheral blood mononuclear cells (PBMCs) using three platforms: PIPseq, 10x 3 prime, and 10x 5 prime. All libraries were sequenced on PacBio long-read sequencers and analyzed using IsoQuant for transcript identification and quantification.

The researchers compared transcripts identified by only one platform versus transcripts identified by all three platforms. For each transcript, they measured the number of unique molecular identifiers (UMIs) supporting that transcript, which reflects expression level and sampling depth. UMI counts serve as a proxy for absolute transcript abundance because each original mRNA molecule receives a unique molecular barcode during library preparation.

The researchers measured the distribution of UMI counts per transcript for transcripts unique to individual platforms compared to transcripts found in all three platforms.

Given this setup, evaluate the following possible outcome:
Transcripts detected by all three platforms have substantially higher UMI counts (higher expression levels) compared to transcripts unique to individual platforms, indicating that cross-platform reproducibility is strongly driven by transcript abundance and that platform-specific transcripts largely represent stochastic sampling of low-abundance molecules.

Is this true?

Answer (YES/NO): NO